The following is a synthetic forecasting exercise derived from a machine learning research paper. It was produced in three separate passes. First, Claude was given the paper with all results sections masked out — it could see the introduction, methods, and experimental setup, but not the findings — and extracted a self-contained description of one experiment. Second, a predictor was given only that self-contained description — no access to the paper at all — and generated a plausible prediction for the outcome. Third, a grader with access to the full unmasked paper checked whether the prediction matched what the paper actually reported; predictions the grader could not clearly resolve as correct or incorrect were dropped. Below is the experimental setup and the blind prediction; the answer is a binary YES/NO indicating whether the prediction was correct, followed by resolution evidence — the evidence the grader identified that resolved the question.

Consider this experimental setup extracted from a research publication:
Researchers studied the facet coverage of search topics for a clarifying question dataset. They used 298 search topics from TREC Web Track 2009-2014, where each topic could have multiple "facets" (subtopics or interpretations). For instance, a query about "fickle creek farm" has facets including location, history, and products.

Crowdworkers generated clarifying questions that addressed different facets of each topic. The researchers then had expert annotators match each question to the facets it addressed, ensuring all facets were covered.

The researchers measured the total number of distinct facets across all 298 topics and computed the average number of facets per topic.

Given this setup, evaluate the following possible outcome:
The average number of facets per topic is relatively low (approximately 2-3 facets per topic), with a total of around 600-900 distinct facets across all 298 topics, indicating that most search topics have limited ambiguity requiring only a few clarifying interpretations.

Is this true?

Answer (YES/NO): NO